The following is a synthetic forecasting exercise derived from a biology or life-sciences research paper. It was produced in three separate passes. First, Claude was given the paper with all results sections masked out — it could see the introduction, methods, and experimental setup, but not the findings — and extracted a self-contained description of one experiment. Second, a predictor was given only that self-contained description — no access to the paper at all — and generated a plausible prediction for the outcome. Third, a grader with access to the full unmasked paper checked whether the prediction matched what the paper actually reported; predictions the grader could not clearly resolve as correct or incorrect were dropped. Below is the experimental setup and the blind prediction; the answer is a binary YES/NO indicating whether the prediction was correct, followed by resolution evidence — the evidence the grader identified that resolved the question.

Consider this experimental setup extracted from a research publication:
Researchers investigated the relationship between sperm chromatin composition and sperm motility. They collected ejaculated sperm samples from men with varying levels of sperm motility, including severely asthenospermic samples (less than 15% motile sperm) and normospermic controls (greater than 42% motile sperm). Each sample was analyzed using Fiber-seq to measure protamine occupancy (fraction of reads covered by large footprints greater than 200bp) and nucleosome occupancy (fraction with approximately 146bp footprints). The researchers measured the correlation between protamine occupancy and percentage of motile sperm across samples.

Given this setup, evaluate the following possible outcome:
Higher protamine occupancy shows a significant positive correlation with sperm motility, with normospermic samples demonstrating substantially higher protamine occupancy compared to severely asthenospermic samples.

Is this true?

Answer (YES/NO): NO